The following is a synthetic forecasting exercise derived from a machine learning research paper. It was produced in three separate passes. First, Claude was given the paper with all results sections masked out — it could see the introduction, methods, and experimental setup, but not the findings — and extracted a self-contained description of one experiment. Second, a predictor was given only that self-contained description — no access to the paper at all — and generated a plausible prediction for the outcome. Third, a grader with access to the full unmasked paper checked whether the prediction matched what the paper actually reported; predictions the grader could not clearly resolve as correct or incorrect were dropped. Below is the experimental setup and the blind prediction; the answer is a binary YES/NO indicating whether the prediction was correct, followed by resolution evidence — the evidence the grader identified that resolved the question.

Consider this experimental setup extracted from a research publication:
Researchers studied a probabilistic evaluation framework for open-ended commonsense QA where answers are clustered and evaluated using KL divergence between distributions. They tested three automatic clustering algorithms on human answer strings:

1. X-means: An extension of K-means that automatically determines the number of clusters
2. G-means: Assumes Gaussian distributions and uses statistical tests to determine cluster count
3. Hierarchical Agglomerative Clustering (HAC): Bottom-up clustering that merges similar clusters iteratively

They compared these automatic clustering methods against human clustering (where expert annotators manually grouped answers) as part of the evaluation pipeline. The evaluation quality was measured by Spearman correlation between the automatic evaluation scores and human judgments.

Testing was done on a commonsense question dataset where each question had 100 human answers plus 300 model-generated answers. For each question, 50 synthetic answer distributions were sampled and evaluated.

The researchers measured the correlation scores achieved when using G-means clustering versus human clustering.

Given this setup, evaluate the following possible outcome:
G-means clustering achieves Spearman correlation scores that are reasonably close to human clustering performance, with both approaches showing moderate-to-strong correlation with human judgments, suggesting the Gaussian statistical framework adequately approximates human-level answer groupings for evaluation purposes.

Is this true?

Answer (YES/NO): YES